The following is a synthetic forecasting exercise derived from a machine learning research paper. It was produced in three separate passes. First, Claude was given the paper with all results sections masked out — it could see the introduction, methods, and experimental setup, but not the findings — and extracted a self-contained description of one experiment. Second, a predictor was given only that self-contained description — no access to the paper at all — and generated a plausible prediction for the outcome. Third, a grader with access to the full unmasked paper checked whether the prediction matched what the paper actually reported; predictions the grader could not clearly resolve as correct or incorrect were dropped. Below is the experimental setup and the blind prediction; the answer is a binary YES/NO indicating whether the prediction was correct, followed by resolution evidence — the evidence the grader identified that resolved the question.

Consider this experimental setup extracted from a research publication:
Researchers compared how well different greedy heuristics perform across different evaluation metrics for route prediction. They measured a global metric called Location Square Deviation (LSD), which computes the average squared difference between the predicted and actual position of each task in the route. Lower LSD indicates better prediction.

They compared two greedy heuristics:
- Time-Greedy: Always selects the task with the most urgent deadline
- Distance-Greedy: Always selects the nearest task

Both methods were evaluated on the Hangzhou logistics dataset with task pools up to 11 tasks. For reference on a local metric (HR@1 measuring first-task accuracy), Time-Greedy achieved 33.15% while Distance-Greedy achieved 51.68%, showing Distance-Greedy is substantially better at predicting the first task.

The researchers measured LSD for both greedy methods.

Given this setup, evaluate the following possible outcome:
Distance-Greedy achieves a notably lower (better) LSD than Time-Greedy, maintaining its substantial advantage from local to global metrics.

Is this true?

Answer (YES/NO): NO